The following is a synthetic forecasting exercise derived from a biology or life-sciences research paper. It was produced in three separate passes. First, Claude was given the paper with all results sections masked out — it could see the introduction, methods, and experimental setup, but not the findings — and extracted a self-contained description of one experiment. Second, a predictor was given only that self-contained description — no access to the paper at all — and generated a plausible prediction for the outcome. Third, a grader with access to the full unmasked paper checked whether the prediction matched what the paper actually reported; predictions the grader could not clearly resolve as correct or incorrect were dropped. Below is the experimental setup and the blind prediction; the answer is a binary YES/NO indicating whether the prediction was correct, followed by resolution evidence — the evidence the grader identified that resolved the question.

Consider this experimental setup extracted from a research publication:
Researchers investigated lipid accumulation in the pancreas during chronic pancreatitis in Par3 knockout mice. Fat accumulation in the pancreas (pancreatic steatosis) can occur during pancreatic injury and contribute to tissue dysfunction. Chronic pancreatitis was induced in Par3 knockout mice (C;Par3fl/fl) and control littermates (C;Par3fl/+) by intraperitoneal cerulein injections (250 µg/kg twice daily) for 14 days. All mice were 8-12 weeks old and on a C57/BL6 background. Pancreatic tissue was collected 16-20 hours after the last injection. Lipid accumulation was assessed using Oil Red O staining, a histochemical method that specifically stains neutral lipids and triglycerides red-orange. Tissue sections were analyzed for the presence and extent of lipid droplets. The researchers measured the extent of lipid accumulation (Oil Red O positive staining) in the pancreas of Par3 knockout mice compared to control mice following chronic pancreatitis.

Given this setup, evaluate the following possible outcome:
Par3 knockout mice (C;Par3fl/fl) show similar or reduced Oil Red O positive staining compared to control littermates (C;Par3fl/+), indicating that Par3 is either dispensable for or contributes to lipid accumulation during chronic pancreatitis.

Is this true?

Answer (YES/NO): NO